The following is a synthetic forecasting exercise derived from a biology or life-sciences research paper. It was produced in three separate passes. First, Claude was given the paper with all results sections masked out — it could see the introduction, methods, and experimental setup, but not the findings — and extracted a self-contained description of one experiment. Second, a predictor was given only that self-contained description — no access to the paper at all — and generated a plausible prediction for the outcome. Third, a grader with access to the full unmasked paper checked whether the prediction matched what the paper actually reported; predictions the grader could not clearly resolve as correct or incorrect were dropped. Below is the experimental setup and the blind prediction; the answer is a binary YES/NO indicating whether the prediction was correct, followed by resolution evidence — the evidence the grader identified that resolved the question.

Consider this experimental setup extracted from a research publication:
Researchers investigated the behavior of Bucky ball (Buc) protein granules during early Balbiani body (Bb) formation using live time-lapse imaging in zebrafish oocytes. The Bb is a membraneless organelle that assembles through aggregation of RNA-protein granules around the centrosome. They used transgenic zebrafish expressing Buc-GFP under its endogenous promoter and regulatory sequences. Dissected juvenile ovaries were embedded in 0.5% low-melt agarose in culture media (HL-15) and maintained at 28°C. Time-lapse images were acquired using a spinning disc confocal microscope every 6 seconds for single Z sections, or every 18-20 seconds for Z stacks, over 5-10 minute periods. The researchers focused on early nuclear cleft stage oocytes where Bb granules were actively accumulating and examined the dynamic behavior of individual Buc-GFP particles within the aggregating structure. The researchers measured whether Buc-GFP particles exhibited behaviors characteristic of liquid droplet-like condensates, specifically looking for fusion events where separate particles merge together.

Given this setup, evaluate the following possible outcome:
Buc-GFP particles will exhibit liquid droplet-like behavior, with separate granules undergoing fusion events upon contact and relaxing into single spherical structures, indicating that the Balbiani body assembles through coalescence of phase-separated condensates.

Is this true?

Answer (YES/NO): YES